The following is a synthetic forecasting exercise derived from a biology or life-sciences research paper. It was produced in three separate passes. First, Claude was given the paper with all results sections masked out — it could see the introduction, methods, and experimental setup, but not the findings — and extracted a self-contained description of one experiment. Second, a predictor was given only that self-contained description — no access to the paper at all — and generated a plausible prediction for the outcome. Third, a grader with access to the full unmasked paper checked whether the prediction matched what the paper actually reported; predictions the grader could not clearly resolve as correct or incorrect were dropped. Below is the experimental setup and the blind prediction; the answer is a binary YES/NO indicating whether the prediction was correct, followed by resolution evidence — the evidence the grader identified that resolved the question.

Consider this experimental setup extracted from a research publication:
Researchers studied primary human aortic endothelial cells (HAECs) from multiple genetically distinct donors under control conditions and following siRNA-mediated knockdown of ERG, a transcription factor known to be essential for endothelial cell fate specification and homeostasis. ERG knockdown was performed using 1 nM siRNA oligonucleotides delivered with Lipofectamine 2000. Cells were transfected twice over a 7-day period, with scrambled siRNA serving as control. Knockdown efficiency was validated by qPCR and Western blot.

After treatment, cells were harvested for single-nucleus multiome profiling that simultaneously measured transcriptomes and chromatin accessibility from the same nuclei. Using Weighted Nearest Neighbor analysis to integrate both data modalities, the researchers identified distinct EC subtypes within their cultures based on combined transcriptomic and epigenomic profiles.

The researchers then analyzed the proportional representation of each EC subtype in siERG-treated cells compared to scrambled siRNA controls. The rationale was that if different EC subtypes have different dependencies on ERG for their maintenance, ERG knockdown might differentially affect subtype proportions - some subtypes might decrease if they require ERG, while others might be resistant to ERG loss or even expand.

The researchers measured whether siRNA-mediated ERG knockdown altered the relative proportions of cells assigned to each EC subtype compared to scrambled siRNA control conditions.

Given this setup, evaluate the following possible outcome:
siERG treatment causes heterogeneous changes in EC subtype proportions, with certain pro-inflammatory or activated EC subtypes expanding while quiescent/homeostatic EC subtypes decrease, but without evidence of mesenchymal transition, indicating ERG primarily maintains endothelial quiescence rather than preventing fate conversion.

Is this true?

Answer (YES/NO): NO